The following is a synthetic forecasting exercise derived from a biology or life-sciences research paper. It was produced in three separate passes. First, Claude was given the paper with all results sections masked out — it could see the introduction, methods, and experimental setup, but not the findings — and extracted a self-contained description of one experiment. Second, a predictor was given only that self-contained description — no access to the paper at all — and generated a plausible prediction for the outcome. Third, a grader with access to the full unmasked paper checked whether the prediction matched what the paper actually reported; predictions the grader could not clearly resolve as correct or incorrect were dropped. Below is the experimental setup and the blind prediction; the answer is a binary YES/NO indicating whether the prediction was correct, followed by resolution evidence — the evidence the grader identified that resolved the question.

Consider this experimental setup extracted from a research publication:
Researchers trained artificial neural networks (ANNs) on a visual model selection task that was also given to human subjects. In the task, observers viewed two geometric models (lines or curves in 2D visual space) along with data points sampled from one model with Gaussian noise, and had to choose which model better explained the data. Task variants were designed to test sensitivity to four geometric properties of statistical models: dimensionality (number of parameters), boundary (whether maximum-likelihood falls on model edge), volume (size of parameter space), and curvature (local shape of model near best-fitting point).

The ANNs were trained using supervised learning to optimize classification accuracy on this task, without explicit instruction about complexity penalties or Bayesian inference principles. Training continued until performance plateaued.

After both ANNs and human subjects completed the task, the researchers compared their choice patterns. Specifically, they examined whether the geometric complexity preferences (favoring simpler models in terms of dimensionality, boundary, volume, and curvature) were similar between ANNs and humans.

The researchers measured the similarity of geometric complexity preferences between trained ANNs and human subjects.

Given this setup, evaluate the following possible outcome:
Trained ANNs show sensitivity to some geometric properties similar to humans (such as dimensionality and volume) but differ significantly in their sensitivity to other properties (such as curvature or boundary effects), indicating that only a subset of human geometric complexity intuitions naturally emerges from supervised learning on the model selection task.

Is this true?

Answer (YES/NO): NO